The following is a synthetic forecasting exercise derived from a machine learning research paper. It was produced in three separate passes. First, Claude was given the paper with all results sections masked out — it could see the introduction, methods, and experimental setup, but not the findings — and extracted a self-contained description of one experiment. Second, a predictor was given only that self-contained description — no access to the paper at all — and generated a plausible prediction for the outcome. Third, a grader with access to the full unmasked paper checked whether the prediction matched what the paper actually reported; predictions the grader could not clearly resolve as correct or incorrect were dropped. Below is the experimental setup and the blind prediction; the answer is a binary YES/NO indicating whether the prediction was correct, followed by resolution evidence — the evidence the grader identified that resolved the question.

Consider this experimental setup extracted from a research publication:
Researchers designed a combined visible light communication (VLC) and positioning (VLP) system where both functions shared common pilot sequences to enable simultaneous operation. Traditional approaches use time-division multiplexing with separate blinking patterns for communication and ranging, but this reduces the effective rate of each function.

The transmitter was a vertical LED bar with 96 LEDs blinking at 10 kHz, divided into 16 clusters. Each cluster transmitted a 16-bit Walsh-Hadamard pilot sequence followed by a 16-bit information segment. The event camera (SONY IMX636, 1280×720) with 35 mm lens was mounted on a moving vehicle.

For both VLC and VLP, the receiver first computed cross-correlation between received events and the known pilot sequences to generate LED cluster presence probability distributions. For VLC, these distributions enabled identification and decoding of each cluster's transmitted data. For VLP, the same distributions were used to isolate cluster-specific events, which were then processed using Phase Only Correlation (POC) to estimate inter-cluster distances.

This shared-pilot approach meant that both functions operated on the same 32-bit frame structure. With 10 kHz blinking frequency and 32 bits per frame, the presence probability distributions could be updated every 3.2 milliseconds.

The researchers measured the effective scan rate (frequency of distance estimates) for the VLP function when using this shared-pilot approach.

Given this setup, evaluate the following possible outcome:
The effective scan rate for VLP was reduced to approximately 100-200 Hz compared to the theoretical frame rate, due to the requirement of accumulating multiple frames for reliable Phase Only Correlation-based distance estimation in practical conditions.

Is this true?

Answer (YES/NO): NO